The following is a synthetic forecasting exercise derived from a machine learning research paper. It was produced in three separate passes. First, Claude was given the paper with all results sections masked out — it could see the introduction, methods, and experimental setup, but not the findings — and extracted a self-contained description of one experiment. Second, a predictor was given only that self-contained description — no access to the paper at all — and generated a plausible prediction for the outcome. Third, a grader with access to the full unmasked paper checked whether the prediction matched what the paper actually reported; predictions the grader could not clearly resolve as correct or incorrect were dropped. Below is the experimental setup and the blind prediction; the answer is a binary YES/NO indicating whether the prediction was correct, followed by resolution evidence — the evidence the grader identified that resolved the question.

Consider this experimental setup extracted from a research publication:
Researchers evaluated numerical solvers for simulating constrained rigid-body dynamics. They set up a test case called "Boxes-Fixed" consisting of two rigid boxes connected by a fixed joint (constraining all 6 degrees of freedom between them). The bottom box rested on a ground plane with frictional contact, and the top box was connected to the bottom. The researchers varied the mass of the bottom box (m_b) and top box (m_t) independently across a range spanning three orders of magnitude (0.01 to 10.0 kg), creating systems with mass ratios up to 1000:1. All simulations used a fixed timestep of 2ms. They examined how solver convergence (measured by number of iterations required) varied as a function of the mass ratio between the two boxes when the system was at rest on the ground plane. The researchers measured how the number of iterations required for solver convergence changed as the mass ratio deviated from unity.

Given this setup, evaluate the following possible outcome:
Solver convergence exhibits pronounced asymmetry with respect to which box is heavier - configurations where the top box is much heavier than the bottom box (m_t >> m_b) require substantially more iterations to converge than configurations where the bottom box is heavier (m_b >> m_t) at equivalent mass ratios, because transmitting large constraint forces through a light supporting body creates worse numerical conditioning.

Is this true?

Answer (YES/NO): YES